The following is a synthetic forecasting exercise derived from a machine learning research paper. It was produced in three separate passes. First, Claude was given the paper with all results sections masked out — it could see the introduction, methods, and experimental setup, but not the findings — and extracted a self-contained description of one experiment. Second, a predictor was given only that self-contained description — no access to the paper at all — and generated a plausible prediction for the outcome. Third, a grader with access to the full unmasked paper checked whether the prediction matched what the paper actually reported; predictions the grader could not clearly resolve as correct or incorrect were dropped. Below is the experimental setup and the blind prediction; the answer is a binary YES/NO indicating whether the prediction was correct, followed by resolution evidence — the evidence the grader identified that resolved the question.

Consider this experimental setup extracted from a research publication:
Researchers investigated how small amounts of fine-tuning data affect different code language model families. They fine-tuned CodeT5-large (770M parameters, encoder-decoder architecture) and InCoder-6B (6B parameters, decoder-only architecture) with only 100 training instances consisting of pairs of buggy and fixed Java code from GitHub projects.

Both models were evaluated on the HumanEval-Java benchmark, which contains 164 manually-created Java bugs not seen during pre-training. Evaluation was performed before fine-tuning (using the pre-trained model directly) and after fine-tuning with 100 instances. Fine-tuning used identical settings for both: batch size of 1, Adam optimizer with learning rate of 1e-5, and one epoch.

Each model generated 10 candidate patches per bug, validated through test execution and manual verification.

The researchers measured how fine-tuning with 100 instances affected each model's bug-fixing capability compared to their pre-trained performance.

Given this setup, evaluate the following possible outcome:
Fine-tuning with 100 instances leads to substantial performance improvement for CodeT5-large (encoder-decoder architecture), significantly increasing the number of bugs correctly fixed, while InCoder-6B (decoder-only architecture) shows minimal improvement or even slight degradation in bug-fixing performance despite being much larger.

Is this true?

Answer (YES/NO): YES